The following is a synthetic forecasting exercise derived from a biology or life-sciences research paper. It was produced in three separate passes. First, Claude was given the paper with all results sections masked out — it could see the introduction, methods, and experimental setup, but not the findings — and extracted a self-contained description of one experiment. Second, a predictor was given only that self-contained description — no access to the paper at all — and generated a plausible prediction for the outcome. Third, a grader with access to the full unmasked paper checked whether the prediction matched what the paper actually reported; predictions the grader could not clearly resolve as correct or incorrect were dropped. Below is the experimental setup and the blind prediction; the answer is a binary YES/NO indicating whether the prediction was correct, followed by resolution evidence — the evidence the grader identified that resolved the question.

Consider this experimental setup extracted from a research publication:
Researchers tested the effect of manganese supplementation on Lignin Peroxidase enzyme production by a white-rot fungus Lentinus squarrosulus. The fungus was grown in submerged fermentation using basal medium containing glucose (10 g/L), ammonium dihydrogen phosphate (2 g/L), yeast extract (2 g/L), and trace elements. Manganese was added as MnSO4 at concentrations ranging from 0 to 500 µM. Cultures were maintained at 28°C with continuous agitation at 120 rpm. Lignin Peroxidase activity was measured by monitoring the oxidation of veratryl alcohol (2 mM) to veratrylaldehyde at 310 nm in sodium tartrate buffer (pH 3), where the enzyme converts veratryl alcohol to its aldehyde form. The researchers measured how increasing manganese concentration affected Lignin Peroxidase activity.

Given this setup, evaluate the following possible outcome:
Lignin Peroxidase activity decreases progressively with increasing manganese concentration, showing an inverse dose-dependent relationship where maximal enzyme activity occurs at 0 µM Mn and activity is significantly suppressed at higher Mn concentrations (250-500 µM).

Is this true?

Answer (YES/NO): NO